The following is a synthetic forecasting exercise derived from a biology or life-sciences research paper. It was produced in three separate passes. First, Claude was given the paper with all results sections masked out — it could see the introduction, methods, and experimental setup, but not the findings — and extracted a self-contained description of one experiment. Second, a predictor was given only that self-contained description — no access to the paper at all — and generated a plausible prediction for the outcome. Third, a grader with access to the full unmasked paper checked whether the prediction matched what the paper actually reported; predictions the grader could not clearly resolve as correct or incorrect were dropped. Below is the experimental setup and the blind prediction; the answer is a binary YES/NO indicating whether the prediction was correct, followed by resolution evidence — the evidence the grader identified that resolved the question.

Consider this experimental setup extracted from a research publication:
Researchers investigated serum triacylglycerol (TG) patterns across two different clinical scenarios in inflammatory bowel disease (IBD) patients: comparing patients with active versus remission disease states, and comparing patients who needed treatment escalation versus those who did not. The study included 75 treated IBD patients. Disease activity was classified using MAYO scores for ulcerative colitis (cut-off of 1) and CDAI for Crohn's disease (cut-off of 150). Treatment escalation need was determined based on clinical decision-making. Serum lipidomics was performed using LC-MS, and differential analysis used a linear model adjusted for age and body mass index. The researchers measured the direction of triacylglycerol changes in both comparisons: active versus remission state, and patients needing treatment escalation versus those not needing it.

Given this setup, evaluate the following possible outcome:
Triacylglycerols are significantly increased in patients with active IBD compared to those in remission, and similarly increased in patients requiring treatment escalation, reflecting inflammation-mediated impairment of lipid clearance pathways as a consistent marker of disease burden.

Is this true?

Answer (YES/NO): NO